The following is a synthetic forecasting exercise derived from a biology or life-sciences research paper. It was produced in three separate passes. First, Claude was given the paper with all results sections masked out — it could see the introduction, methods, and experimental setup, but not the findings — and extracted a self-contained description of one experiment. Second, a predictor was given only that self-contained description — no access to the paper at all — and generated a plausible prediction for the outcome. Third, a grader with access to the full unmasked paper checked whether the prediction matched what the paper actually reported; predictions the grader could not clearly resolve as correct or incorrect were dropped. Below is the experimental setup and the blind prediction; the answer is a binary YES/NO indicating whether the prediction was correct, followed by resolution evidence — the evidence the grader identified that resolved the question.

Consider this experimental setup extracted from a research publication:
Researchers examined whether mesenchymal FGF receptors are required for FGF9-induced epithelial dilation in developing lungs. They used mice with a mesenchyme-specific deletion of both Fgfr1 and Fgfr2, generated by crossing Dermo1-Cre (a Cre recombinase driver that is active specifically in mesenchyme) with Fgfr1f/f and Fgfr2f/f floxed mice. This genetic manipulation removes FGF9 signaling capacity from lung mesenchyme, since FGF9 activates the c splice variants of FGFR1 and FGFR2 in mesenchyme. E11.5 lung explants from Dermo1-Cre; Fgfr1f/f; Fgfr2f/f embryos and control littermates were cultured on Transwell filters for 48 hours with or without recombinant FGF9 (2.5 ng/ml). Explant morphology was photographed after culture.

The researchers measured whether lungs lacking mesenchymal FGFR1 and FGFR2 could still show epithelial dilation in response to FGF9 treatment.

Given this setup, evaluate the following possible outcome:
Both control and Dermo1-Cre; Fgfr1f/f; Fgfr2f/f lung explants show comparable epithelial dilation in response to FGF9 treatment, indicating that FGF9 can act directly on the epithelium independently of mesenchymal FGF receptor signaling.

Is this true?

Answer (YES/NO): YES